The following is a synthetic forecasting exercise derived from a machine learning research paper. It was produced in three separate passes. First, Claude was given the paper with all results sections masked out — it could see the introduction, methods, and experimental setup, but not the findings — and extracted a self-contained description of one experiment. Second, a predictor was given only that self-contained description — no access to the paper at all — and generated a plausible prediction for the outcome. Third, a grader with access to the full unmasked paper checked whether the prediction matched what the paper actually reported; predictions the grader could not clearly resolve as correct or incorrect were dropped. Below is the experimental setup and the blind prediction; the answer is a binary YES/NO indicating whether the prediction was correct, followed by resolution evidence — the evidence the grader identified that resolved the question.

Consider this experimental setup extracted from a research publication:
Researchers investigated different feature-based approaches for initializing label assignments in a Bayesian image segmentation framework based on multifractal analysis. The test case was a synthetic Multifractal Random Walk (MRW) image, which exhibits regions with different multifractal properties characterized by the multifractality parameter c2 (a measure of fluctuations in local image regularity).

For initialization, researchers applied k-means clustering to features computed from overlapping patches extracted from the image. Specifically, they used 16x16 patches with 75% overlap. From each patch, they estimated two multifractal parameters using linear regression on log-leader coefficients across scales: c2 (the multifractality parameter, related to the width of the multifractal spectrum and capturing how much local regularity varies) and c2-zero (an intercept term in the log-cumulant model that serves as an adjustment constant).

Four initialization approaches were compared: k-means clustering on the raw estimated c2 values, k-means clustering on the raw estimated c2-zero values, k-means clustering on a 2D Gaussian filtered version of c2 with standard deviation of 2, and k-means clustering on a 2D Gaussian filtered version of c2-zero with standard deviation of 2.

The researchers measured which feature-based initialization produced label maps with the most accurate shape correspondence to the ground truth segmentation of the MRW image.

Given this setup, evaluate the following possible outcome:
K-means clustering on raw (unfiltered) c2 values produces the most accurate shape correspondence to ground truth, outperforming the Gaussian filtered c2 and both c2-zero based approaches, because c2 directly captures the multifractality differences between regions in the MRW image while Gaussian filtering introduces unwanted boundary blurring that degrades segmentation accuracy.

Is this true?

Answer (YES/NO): NO